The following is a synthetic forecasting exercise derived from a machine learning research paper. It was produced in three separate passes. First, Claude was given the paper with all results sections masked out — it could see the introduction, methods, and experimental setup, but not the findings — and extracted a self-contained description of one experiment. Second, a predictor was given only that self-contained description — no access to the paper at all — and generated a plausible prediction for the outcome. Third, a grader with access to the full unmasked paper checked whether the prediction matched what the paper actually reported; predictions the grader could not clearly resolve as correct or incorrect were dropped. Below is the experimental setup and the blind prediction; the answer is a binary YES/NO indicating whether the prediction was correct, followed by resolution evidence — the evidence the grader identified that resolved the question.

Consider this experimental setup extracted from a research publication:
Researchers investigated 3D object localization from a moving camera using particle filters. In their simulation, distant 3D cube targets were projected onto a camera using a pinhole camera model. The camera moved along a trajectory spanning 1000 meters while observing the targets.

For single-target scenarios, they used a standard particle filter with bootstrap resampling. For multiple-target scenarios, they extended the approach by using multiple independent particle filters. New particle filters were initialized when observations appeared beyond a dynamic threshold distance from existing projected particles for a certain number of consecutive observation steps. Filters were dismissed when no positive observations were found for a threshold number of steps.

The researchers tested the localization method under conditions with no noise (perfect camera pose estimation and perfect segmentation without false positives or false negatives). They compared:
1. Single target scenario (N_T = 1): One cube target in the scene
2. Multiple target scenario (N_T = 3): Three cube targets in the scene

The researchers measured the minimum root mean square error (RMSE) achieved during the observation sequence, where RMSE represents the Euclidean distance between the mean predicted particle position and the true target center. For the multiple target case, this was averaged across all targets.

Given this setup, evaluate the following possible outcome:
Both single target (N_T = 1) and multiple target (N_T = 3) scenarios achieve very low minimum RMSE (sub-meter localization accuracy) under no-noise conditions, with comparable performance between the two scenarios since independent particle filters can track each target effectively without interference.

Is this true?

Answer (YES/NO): NO